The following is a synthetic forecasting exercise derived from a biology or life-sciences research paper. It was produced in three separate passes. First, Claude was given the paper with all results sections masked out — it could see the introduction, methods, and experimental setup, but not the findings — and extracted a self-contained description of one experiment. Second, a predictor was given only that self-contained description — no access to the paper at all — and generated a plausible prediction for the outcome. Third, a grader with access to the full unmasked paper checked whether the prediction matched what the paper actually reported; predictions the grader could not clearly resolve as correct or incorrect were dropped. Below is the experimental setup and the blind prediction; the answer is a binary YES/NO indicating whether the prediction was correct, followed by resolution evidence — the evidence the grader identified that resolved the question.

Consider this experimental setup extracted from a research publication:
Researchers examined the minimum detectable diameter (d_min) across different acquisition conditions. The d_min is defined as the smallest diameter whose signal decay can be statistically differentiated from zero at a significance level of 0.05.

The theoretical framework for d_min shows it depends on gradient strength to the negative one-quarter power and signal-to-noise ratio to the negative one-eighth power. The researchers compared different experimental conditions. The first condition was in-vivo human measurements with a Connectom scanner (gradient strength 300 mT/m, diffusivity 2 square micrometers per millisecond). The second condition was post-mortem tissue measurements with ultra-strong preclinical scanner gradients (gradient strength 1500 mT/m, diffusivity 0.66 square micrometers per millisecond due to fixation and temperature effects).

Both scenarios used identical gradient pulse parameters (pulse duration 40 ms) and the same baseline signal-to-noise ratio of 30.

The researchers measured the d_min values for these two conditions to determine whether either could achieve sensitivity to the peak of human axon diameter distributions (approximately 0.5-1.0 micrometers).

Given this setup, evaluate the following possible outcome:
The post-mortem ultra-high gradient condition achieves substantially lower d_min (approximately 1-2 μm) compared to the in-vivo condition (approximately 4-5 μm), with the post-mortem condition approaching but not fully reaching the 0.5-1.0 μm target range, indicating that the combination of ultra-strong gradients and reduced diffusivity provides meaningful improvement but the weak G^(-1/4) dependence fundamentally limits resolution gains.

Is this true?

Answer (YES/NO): NO